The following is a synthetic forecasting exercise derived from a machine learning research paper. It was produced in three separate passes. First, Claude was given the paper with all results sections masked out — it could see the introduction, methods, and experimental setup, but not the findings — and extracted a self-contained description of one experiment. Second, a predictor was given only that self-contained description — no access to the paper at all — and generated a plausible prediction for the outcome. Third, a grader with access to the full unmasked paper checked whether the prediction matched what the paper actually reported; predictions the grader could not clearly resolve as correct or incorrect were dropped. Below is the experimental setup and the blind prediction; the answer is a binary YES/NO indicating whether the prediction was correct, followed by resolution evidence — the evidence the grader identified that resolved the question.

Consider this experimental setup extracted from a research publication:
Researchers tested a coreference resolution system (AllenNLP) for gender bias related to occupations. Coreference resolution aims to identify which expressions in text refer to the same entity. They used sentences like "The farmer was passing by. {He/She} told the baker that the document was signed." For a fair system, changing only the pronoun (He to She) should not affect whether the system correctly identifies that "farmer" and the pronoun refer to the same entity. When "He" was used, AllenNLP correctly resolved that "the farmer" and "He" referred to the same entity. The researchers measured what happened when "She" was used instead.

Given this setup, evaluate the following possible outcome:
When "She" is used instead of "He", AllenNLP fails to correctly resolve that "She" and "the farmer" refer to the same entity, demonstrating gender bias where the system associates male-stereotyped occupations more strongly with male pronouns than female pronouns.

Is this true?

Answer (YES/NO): YES